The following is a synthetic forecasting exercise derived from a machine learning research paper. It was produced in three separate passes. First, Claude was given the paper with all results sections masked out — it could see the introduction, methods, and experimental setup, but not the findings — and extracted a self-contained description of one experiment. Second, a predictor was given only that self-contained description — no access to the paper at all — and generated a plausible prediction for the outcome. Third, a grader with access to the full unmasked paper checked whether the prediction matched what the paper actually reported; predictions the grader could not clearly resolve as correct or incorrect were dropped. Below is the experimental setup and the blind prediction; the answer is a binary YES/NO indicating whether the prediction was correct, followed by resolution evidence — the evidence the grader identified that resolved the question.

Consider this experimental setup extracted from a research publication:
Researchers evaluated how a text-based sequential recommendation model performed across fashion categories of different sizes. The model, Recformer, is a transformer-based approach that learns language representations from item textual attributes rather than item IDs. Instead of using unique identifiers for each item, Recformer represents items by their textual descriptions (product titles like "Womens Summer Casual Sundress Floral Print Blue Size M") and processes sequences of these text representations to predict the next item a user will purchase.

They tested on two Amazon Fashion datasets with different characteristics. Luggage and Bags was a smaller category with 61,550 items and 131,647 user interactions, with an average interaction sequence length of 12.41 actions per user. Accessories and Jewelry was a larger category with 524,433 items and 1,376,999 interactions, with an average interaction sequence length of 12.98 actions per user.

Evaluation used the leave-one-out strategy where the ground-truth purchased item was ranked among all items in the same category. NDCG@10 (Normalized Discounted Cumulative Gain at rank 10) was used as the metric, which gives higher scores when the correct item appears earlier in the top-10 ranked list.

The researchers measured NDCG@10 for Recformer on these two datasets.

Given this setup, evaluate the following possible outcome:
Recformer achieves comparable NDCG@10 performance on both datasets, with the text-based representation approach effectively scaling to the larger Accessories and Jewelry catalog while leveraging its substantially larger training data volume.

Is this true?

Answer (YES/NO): NO